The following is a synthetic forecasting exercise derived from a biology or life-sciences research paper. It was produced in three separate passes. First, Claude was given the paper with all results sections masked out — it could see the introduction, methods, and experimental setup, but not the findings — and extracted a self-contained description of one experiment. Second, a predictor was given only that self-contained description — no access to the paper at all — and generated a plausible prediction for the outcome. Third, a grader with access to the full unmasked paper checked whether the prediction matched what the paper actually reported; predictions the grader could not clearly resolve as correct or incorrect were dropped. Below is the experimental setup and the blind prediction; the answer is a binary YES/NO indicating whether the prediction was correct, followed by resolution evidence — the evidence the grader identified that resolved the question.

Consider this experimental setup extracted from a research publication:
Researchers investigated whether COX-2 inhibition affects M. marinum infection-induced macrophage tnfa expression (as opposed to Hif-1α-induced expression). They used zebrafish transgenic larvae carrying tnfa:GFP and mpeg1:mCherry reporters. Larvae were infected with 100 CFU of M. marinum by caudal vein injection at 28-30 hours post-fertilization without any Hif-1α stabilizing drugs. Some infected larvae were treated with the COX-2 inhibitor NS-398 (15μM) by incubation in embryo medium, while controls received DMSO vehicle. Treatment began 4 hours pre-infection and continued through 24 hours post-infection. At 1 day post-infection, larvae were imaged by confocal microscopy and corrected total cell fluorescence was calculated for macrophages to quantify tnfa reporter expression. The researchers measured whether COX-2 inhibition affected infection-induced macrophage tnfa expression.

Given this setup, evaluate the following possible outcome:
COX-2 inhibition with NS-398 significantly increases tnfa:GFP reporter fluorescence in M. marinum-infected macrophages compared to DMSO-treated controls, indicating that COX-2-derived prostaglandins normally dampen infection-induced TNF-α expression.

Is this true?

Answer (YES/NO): NO